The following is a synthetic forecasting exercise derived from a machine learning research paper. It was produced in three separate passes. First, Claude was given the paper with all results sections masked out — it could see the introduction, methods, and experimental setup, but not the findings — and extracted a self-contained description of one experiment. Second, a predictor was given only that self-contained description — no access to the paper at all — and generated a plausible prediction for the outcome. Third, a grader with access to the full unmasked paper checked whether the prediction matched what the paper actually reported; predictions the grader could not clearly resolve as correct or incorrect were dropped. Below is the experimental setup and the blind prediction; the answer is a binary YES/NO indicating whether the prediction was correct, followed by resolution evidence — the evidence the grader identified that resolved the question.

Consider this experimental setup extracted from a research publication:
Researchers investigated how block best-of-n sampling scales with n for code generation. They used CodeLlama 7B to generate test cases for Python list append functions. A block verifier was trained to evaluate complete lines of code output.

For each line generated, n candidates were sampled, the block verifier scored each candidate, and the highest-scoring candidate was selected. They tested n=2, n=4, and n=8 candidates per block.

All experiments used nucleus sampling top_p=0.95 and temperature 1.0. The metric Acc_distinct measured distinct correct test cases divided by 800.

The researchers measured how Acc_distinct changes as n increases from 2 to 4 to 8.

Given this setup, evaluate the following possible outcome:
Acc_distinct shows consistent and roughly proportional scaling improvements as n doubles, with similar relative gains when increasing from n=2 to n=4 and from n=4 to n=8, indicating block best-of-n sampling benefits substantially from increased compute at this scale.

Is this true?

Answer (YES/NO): NO